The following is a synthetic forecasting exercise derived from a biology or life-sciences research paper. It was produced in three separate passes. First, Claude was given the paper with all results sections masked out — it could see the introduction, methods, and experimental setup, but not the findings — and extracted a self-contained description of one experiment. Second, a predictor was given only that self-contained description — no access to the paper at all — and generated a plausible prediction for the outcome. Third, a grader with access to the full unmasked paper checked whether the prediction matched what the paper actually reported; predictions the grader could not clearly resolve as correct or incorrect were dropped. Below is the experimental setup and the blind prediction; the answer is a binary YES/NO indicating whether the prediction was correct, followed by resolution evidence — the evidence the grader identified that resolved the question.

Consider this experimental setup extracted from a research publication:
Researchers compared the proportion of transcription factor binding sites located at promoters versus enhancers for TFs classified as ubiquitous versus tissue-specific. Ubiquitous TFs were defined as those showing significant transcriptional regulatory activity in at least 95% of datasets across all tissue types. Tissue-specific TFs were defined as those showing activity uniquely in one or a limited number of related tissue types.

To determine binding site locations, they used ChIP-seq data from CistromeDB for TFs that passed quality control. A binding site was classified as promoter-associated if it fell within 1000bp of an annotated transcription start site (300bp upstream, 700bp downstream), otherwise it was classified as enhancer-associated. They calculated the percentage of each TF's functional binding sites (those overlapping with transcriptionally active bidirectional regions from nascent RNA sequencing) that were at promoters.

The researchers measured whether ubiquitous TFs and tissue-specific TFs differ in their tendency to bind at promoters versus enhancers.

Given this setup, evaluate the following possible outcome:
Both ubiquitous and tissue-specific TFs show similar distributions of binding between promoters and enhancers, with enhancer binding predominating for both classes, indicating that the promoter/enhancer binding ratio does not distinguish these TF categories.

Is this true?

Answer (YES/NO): NO